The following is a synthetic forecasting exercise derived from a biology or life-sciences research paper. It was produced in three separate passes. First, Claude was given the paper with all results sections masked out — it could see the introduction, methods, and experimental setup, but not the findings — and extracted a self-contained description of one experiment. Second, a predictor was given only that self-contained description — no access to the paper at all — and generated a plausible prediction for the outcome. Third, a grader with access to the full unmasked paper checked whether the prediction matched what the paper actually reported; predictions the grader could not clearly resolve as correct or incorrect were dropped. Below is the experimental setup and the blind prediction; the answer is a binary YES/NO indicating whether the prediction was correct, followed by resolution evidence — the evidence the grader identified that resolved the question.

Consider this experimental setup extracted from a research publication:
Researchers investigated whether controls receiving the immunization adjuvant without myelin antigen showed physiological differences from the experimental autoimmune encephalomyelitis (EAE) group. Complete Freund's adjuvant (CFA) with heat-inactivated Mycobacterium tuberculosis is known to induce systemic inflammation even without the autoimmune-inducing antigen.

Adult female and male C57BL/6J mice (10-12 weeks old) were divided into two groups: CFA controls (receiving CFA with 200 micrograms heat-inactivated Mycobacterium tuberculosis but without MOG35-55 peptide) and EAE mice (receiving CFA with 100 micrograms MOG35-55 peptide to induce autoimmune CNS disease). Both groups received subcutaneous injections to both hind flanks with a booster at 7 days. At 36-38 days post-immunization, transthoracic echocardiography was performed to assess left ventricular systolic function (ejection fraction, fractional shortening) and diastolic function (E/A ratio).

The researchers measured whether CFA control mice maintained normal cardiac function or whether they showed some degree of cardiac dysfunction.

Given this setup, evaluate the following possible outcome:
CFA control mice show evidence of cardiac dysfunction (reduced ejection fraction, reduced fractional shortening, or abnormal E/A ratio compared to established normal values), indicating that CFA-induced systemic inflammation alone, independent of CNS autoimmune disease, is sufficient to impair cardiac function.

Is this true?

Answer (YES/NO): NO